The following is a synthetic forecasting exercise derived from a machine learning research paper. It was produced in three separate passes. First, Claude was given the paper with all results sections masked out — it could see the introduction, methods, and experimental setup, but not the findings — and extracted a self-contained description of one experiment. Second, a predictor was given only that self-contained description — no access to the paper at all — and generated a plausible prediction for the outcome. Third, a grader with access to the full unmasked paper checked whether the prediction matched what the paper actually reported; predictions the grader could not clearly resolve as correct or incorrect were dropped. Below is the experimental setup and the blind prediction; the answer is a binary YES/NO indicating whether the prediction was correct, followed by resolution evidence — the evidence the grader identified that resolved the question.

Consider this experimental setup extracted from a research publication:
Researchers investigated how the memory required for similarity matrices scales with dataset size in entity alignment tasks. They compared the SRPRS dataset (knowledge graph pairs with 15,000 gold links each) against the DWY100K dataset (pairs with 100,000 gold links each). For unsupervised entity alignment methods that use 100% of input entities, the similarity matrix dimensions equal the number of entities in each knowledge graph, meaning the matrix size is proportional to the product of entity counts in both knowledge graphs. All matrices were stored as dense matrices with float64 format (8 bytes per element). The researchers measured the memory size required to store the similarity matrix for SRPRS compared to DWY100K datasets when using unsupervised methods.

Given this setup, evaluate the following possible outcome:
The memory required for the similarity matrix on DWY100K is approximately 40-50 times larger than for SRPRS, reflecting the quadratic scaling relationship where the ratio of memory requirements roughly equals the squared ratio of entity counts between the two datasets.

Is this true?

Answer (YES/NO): YES